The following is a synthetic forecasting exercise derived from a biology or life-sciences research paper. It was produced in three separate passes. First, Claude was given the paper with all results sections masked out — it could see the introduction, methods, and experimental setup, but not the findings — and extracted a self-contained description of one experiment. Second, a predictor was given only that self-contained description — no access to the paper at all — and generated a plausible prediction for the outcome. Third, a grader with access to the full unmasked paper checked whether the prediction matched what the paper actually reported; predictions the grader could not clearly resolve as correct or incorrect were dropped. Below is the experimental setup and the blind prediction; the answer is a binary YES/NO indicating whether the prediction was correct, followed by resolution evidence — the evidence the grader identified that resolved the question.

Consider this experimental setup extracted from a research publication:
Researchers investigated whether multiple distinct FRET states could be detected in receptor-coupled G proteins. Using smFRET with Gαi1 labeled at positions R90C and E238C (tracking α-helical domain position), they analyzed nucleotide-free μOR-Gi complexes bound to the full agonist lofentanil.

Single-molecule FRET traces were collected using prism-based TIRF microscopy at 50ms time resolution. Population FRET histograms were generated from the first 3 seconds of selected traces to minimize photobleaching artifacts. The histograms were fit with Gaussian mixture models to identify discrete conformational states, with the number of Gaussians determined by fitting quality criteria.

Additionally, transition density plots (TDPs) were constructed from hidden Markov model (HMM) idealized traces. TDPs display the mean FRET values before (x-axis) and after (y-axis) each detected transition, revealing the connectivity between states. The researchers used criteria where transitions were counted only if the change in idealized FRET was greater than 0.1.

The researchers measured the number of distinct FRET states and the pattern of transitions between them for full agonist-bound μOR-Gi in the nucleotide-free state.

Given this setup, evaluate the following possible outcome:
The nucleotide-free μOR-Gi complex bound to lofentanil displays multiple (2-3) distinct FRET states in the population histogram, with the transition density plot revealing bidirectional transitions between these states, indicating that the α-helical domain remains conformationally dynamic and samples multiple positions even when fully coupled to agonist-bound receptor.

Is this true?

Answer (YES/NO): YES